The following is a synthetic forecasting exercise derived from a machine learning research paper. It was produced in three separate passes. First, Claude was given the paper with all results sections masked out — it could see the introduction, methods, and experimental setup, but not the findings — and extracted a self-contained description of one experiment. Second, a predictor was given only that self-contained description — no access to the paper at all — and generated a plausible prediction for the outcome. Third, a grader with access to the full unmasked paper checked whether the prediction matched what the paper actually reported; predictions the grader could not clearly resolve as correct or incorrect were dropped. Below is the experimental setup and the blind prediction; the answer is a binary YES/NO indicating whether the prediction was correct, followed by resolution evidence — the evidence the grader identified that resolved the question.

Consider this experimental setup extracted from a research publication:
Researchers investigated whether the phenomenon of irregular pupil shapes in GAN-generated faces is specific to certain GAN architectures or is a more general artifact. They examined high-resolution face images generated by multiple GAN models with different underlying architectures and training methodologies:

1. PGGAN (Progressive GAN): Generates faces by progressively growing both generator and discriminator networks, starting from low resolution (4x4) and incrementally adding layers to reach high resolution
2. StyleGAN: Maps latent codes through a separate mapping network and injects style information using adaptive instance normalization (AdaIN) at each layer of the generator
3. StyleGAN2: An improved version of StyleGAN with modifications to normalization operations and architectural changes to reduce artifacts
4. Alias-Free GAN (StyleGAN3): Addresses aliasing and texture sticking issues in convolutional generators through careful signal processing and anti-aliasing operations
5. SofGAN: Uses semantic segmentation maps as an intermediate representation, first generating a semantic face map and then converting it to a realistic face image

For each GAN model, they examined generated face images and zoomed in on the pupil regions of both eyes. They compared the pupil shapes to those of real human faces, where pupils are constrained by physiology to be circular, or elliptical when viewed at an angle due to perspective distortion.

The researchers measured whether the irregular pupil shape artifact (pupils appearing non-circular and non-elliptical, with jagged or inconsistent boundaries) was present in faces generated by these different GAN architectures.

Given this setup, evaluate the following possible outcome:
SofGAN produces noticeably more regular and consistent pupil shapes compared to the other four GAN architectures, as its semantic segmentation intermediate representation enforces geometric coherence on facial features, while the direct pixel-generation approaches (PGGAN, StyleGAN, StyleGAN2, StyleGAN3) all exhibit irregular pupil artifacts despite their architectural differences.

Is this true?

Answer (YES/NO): NO